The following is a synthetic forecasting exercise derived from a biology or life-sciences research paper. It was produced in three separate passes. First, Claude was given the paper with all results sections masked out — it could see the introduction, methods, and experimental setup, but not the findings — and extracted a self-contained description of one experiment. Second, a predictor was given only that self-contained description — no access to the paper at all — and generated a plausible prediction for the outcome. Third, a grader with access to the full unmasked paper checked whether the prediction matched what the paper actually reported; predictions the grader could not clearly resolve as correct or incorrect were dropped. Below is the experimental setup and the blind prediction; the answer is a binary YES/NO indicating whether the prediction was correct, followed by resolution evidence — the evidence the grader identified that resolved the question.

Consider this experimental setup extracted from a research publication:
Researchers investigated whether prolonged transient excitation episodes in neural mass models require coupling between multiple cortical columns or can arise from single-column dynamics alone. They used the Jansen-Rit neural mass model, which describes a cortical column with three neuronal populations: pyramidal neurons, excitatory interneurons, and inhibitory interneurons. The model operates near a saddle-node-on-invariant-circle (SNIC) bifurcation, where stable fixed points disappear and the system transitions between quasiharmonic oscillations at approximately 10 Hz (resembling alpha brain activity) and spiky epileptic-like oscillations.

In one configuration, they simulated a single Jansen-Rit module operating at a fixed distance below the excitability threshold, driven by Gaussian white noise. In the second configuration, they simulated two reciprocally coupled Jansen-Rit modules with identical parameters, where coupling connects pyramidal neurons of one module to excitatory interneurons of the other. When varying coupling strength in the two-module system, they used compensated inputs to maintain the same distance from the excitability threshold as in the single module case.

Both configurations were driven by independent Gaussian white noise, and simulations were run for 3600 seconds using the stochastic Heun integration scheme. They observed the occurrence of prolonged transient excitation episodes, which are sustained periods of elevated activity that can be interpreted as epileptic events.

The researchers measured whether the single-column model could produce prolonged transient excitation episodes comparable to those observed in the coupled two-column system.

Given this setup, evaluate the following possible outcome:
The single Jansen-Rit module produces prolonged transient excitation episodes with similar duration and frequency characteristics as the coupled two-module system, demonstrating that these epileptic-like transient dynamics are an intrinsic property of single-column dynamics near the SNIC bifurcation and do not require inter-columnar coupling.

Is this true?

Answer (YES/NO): NO